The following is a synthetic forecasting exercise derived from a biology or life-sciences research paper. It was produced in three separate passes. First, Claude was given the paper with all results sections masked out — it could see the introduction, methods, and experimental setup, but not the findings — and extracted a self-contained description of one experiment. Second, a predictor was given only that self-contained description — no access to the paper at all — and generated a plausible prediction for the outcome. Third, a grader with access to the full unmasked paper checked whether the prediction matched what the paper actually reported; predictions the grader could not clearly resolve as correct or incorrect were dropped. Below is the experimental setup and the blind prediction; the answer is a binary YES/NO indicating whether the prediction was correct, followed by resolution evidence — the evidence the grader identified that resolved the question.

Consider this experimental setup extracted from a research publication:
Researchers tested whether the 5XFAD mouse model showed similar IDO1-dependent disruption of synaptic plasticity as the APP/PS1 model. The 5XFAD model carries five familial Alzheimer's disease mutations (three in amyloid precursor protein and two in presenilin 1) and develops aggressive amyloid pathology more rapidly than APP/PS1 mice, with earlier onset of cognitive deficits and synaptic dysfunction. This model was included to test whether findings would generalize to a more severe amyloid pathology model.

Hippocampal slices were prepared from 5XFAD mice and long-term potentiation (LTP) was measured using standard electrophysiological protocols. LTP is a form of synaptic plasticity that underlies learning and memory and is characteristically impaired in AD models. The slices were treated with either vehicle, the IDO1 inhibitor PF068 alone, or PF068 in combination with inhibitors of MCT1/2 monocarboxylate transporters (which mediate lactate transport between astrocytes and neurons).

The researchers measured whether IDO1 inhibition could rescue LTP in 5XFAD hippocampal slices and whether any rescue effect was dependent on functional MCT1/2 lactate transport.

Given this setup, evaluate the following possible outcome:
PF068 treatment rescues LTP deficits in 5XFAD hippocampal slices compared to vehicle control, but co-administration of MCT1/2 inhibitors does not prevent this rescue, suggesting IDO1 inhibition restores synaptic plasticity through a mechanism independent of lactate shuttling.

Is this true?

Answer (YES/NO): NO